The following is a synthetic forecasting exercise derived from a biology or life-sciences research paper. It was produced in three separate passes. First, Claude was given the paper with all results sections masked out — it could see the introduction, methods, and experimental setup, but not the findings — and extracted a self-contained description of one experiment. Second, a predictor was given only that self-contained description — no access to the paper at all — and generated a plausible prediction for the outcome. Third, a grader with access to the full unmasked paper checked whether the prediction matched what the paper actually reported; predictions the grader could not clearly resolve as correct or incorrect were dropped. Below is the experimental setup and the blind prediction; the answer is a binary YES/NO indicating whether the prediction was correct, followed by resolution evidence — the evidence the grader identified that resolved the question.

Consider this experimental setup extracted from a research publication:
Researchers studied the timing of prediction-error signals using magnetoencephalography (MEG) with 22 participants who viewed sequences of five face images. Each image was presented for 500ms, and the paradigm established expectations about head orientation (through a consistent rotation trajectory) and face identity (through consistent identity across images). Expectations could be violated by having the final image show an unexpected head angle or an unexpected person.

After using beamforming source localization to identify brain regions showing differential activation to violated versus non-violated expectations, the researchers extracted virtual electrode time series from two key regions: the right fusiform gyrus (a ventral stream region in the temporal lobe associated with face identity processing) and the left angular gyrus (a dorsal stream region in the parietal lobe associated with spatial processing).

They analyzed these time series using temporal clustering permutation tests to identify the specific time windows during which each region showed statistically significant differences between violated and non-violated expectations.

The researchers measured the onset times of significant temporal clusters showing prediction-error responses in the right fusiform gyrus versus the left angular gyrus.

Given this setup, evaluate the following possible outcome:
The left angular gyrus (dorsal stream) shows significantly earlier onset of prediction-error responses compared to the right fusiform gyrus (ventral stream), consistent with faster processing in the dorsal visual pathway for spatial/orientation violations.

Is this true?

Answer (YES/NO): NO